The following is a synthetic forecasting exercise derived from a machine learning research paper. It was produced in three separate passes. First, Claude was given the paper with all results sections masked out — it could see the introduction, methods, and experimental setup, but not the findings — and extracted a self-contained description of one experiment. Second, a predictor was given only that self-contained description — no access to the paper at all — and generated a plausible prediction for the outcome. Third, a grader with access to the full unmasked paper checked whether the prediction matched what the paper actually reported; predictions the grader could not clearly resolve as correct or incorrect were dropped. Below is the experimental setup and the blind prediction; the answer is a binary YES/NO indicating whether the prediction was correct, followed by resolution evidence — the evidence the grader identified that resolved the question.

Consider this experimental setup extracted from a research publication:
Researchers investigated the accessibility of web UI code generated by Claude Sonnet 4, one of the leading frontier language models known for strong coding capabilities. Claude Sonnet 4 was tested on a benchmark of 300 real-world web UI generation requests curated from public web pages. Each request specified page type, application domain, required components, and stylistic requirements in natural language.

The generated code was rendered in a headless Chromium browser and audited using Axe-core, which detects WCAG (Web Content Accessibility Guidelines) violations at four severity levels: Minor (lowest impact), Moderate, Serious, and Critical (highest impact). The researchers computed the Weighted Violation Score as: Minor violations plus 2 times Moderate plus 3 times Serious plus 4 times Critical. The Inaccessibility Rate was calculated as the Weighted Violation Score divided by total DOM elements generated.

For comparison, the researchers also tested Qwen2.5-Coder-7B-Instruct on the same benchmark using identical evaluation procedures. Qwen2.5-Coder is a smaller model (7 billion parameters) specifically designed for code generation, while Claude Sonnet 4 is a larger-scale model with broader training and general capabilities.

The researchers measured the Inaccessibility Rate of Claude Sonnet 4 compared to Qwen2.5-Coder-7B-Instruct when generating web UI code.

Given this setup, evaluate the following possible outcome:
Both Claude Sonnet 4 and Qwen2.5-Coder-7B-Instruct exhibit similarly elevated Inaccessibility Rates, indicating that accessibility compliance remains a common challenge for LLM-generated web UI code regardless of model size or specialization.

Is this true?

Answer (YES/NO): NO